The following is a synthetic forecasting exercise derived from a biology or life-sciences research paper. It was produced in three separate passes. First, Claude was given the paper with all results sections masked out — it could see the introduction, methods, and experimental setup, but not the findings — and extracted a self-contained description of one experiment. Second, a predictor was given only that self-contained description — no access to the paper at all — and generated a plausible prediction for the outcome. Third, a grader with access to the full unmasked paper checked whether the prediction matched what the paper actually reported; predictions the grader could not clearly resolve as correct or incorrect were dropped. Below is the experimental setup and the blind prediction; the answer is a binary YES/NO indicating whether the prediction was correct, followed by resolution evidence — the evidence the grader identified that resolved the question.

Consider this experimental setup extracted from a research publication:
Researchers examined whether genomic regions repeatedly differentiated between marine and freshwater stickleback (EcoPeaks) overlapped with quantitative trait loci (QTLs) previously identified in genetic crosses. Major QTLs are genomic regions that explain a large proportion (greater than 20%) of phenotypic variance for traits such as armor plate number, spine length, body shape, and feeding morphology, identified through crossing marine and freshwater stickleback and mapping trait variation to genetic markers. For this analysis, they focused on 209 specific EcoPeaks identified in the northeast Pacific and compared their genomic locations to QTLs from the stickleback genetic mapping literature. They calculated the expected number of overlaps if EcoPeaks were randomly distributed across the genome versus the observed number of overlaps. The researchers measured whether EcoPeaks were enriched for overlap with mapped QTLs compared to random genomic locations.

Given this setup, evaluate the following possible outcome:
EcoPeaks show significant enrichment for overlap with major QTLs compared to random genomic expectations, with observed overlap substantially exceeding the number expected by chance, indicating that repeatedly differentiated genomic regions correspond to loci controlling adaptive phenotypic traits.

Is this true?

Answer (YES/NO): YES